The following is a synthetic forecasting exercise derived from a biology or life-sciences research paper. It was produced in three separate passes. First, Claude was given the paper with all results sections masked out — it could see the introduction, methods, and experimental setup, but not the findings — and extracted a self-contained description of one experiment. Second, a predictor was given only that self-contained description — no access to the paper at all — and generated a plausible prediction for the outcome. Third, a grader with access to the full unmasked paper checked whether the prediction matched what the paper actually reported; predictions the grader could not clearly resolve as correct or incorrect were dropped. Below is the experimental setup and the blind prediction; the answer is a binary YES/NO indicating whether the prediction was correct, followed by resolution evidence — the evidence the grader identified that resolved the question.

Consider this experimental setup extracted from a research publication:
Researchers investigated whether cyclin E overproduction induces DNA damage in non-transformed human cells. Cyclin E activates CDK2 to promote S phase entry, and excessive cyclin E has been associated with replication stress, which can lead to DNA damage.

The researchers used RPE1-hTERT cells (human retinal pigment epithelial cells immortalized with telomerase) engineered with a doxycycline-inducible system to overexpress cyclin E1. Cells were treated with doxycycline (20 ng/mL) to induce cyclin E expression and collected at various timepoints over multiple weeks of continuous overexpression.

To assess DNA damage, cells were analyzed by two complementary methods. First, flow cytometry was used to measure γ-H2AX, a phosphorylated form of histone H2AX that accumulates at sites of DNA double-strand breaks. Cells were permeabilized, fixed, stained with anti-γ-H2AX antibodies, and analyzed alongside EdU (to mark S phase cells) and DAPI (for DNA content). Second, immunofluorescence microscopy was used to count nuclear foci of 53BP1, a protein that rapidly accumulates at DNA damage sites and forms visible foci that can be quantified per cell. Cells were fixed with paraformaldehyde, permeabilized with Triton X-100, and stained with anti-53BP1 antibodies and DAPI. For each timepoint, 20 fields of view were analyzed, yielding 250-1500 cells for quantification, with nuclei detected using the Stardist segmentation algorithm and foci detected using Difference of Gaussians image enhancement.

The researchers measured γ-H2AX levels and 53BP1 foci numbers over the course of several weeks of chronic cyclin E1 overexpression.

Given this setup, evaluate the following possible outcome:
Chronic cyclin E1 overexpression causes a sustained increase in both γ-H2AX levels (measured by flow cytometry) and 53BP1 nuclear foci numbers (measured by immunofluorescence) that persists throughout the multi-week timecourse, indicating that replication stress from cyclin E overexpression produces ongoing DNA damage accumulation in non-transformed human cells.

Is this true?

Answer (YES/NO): NO